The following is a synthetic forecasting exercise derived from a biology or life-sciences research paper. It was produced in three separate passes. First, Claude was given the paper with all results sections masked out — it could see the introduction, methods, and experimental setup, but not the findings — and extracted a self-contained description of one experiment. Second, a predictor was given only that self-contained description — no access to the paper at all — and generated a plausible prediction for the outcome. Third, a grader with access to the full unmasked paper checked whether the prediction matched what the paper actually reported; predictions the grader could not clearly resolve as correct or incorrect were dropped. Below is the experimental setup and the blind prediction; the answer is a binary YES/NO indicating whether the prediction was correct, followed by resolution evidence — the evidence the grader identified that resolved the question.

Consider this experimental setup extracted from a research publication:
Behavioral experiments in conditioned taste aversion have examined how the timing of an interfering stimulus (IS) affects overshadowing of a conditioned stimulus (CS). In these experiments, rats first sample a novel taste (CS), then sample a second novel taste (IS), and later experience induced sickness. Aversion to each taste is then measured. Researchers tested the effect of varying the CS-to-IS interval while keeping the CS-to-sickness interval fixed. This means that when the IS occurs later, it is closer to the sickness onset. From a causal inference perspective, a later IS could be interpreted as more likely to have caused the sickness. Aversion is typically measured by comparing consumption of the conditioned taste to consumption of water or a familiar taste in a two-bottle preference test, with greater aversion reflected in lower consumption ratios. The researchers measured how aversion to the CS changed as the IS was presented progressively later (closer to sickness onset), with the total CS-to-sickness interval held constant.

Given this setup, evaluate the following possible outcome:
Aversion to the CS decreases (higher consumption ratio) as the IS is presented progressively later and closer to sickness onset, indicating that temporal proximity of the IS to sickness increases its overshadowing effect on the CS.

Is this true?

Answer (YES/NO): YES